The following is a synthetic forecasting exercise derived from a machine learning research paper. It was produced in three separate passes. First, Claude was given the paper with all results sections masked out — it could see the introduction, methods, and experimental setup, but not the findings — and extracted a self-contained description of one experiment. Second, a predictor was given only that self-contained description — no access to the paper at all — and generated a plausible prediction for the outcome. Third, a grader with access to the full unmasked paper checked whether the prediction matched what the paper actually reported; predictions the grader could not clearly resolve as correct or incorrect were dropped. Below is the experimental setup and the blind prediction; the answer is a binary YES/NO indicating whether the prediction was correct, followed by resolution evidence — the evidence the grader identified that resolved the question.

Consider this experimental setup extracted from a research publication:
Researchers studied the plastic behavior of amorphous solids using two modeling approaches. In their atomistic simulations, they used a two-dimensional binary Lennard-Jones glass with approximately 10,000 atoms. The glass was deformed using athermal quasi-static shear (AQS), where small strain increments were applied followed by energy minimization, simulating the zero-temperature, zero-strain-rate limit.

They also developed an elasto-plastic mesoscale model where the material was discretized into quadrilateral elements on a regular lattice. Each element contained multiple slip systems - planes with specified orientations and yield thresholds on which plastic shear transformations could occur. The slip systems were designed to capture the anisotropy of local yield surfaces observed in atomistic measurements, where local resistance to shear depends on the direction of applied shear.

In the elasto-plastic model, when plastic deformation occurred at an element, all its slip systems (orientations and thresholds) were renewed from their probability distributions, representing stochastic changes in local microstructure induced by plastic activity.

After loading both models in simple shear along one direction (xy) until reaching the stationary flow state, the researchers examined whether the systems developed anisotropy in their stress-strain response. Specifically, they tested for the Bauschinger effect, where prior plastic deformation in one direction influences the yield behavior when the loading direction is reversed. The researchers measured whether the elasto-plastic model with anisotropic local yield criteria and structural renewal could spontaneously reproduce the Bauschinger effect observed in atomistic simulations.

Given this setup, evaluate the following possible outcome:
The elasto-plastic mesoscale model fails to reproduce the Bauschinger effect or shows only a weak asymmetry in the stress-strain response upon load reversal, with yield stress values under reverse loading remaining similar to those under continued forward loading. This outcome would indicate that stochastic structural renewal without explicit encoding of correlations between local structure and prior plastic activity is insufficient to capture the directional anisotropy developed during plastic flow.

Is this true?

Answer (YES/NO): NO